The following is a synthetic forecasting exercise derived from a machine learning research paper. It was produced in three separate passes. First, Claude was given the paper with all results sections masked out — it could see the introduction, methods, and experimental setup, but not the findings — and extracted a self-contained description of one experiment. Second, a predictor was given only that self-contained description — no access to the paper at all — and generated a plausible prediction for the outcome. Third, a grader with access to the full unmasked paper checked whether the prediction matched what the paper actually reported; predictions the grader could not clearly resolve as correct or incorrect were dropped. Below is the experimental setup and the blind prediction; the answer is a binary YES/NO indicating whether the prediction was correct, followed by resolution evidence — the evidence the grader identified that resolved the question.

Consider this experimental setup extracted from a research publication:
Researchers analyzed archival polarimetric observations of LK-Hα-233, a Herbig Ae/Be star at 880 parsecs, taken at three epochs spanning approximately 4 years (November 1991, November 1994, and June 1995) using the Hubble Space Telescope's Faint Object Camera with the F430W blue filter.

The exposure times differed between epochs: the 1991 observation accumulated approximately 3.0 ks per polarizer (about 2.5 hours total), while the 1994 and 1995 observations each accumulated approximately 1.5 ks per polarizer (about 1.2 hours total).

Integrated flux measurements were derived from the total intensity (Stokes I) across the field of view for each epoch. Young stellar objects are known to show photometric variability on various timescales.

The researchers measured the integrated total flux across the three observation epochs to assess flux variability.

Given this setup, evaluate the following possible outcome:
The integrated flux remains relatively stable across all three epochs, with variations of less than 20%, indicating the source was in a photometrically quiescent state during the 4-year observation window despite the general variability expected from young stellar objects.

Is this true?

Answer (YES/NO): NO